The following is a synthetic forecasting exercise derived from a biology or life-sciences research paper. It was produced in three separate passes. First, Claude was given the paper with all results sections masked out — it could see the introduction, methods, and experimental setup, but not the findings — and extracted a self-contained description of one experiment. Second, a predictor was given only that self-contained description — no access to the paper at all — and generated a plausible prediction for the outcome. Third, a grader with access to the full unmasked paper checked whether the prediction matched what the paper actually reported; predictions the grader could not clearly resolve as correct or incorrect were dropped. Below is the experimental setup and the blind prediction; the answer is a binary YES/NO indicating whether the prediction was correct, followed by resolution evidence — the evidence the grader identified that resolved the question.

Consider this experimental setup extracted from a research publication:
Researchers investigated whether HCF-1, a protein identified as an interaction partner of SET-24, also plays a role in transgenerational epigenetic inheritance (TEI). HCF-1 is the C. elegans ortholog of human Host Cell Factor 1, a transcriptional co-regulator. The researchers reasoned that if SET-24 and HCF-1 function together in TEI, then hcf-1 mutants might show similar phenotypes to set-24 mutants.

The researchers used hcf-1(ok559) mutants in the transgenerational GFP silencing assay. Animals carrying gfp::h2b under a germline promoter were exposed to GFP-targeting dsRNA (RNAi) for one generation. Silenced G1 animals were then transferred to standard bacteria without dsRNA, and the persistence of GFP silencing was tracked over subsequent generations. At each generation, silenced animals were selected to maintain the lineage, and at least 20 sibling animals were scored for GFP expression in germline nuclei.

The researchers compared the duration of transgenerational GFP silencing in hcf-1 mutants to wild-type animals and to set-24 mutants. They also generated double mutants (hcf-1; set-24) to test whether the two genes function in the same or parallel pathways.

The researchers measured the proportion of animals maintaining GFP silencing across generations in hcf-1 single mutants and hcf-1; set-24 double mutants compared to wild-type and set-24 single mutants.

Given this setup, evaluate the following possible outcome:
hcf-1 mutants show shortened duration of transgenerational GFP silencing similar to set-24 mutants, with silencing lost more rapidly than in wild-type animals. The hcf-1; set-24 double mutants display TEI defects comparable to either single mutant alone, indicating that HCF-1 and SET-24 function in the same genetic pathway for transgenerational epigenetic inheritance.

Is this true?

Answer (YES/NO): NO